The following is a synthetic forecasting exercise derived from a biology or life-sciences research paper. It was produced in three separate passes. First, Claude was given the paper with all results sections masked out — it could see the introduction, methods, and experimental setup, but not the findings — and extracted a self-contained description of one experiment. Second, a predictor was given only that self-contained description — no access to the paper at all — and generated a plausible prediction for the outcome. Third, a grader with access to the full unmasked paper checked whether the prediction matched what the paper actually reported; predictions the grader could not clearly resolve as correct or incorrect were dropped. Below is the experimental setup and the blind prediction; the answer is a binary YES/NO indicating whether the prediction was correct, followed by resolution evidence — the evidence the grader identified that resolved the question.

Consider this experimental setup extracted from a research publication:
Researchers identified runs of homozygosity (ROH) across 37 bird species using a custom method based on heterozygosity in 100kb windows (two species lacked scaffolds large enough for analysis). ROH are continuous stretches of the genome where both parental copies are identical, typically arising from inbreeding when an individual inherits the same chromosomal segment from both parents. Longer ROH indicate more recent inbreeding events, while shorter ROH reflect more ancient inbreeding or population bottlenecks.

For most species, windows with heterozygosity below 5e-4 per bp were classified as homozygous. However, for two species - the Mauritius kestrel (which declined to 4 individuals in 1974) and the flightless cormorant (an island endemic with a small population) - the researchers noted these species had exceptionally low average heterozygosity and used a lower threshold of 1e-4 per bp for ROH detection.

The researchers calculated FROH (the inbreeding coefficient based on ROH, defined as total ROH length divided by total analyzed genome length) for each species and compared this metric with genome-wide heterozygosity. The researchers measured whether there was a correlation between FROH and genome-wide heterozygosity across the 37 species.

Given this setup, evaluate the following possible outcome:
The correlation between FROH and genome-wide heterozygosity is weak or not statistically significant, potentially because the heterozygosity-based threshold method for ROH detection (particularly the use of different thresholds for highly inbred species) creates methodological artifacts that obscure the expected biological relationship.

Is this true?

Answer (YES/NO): NO